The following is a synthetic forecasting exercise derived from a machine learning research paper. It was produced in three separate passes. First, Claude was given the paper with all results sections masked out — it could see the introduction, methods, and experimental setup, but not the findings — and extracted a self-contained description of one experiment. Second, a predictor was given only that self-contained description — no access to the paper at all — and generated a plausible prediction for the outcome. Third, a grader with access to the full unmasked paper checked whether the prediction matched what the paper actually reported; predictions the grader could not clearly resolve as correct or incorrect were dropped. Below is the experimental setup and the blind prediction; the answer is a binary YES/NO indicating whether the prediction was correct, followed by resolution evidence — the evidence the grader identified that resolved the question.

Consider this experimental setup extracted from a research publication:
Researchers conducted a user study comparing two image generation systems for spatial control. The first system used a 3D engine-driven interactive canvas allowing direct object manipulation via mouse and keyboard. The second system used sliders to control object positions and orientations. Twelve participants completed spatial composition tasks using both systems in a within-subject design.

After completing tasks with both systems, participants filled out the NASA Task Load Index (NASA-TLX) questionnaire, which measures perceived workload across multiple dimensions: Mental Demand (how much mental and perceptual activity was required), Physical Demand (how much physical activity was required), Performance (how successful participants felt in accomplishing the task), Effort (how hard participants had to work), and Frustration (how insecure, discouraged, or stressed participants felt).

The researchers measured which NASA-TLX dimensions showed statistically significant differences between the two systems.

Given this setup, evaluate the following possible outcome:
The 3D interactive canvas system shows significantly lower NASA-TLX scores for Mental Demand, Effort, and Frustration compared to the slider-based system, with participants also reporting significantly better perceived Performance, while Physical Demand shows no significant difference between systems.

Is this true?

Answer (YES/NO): NO